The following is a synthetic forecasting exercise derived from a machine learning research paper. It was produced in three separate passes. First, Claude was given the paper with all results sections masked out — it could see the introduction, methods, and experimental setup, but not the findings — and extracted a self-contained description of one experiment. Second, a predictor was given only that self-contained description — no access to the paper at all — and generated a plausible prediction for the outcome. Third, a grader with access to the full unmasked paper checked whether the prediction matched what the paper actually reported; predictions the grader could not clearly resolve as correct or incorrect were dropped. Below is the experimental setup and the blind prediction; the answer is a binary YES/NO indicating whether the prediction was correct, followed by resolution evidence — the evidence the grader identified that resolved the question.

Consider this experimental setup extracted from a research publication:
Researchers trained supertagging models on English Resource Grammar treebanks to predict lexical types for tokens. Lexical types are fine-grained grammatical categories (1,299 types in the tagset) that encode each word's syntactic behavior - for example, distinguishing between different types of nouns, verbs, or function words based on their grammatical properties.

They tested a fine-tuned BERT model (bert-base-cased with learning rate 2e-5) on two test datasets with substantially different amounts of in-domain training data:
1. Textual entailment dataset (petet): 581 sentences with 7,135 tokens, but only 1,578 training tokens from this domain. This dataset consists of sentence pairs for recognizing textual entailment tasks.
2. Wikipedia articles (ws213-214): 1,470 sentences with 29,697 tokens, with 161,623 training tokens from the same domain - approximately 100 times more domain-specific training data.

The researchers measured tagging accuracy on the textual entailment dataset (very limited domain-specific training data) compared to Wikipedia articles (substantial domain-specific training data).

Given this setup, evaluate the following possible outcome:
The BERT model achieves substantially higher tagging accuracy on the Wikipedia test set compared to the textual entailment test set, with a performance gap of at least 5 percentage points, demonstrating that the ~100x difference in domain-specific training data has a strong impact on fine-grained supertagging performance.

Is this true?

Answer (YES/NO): NO